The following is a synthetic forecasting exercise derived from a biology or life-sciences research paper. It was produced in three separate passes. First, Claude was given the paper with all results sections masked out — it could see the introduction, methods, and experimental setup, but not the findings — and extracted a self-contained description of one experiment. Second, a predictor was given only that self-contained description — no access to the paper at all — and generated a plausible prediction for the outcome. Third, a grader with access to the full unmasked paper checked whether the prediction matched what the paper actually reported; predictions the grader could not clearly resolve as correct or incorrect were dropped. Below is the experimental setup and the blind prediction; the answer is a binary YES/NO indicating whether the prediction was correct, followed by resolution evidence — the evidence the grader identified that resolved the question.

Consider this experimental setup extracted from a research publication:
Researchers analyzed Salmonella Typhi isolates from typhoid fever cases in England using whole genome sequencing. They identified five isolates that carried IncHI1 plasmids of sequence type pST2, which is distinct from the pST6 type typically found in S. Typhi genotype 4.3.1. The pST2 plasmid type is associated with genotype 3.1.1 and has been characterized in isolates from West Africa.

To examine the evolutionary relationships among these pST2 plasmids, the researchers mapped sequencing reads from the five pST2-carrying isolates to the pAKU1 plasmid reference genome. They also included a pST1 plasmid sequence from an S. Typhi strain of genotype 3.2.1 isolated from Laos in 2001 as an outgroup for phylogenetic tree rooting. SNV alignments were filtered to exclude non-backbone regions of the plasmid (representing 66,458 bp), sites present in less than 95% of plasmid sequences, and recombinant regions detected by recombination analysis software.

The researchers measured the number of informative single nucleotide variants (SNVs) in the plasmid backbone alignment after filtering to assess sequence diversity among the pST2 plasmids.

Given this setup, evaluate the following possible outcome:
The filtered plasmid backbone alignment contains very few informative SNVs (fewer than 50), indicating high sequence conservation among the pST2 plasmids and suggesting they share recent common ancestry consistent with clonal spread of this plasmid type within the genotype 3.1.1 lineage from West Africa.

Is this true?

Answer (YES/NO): YES